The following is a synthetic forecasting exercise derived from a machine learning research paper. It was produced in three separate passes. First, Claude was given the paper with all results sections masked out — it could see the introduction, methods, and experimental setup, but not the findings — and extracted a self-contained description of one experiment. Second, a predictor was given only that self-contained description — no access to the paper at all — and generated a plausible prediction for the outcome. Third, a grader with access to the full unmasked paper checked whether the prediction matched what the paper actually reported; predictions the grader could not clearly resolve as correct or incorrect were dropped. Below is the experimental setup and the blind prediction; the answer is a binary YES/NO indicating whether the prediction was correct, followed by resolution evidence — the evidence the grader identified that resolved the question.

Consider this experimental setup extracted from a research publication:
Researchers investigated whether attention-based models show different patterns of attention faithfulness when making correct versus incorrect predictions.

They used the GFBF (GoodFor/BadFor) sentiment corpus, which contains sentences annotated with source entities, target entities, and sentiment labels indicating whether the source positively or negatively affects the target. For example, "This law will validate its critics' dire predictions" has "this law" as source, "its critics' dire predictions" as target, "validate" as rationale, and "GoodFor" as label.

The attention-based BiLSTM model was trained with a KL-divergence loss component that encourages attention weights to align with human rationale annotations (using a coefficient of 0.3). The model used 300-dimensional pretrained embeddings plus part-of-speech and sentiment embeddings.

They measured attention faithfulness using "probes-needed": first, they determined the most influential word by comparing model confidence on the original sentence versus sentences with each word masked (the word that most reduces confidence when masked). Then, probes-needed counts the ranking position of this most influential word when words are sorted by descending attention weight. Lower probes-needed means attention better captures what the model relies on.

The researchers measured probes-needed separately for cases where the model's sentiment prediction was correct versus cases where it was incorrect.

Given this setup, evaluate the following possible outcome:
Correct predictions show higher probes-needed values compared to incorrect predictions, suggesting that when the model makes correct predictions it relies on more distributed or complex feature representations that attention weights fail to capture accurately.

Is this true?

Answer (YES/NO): NO